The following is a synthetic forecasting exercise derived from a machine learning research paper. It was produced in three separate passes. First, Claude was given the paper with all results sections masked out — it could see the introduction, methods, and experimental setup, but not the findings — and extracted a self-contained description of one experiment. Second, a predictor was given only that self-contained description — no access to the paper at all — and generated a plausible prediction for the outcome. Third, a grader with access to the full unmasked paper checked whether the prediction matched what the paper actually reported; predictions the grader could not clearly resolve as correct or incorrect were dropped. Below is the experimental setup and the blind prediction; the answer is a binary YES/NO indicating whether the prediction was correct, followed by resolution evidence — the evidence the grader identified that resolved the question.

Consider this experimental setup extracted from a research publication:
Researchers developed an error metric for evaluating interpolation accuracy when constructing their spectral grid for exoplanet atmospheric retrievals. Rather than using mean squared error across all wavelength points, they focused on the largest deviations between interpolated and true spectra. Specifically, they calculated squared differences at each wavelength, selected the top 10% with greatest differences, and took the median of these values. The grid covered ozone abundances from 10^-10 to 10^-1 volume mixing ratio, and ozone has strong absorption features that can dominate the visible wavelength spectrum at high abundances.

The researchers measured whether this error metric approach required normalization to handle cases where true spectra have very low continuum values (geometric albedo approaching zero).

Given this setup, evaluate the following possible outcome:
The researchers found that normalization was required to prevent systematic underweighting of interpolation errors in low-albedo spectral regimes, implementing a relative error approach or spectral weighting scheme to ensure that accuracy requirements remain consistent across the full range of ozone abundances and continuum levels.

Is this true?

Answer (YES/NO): NO